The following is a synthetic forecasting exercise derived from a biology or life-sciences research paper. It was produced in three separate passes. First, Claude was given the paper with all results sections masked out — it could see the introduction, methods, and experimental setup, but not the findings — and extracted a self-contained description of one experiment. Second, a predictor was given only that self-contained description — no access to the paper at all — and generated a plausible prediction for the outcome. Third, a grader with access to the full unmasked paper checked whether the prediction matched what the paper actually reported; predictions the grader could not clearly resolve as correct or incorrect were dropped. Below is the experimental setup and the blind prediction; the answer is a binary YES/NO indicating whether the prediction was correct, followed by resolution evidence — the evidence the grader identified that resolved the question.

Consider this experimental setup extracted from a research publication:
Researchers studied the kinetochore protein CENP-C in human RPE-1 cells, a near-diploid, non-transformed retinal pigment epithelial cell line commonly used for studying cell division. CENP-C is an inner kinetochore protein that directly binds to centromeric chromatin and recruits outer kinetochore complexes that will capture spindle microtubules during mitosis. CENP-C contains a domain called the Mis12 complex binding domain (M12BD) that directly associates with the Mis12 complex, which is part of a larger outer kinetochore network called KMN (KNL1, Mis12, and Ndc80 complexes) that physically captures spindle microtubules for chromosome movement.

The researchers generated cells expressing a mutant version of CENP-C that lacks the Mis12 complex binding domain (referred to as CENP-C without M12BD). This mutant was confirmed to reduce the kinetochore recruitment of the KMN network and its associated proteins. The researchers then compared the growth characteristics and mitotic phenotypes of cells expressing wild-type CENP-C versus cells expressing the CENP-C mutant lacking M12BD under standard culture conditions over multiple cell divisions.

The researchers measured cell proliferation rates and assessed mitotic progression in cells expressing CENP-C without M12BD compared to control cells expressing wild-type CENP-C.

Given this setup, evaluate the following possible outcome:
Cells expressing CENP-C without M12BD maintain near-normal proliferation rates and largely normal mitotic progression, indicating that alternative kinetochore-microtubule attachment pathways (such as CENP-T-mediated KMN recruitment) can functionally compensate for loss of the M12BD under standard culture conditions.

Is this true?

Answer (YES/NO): YES